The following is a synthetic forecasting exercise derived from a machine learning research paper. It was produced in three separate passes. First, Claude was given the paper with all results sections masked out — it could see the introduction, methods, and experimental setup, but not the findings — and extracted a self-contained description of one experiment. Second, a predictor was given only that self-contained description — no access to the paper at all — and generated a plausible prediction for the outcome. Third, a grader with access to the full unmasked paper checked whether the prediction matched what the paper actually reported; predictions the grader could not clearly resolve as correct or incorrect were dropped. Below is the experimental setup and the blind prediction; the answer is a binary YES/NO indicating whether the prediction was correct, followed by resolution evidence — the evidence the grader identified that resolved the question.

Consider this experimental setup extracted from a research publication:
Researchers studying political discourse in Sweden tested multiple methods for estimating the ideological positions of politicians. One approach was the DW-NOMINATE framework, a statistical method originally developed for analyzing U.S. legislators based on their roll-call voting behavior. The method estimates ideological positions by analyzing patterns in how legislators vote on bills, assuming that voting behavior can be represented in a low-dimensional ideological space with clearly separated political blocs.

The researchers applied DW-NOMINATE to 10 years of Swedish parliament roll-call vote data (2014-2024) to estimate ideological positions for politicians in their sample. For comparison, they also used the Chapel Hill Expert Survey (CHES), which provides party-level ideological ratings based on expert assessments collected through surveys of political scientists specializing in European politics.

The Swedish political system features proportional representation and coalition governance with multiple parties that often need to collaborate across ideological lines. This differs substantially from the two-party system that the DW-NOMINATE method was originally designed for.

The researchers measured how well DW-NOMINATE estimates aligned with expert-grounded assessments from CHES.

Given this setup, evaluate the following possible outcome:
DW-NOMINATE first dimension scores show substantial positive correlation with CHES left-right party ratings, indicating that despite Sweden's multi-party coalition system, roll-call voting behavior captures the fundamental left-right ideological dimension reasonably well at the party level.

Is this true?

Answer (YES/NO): NO